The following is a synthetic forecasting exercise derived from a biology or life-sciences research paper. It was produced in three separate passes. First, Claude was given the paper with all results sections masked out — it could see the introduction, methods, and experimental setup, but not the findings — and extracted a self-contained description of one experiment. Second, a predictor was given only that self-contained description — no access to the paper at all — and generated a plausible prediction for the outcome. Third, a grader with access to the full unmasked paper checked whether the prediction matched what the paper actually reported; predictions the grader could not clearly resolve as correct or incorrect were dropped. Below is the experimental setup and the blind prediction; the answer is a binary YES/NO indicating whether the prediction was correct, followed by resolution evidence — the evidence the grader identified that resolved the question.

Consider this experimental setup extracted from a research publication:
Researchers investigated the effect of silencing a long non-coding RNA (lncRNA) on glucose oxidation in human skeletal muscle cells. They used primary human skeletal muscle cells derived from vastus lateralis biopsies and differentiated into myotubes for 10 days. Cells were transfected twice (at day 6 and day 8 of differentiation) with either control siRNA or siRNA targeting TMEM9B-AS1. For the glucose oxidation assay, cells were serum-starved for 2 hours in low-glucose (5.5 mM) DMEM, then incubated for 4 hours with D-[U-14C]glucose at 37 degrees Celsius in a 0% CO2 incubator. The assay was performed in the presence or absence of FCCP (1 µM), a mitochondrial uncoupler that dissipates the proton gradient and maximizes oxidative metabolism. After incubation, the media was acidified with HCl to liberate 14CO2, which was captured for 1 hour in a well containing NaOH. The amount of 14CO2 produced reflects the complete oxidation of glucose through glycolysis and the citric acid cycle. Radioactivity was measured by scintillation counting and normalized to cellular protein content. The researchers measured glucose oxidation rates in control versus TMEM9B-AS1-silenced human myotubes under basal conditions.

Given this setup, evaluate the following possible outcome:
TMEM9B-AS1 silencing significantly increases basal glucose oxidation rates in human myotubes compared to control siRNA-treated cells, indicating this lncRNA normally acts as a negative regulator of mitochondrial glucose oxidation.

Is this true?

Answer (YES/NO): NO